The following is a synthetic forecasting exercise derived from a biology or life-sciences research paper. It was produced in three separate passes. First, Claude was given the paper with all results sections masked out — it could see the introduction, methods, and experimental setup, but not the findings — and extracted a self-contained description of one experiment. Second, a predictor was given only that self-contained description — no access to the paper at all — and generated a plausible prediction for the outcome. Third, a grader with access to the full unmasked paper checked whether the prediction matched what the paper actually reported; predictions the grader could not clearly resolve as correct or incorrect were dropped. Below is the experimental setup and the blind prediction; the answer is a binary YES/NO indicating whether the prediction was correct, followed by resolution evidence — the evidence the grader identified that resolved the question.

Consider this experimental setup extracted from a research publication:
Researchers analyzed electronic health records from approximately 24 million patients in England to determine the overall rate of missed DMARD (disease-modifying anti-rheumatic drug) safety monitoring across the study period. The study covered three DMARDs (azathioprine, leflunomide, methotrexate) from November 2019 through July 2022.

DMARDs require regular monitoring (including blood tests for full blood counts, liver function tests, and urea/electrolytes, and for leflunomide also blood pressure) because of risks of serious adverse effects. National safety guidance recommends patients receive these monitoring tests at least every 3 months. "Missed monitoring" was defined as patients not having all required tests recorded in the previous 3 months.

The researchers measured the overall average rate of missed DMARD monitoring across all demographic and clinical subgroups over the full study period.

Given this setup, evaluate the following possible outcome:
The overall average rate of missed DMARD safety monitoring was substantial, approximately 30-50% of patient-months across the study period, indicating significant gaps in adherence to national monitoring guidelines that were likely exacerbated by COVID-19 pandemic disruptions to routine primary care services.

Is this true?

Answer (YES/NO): YES